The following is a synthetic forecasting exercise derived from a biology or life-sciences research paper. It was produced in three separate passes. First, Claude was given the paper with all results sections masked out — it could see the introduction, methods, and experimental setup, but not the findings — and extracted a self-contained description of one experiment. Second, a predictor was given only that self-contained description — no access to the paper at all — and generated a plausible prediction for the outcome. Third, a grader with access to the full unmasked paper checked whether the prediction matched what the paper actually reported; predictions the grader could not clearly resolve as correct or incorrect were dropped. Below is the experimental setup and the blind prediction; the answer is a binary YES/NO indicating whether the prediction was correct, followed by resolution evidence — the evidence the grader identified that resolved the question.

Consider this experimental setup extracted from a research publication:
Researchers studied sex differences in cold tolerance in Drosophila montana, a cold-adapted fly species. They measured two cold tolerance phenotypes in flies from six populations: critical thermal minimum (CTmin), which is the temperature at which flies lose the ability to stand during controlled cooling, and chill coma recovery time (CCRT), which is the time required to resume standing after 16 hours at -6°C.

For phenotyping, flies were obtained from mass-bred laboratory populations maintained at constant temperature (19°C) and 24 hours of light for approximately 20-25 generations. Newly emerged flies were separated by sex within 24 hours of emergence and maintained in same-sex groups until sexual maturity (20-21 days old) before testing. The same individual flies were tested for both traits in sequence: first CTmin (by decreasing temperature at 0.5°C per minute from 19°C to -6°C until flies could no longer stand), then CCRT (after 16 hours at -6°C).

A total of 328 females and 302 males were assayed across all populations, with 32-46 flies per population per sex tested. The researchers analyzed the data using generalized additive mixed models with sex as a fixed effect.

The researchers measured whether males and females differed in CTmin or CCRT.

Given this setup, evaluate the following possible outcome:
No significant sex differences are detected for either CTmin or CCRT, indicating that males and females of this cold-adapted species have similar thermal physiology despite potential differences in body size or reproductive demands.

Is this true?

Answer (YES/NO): NO